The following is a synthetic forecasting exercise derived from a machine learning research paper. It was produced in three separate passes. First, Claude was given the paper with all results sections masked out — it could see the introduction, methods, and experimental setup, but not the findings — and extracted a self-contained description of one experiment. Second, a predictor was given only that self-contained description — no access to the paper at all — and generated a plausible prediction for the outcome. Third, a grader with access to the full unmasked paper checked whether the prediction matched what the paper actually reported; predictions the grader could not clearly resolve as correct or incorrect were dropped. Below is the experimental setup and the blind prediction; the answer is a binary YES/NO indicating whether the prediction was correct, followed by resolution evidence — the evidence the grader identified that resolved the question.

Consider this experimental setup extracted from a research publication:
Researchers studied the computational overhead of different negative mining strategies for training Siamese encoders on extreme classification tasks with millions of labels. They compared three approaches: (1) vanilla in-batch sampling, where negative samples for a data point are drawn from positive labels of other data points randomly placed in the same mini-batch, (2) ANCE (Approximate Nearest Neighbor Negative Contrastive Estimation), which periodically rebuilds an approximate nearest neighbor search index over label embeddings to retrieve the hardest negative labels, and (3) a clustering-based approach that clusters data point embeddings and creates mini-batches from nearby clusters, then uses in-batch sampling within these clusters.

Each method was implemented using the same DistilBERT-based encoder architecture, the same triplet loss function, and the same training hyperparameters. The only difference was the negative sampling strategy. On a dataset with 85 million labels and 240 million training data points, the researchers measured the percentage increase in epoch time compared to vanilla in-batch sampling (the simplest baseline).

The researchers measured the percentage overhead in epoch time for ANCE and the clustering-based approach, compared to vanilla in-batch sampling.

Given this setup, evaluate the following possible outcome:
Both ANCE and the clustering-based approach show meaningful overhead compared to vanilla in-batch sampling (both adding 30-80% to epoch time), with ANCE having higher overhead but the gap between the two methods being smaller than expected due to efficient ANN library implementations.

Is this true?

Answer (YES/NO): NO